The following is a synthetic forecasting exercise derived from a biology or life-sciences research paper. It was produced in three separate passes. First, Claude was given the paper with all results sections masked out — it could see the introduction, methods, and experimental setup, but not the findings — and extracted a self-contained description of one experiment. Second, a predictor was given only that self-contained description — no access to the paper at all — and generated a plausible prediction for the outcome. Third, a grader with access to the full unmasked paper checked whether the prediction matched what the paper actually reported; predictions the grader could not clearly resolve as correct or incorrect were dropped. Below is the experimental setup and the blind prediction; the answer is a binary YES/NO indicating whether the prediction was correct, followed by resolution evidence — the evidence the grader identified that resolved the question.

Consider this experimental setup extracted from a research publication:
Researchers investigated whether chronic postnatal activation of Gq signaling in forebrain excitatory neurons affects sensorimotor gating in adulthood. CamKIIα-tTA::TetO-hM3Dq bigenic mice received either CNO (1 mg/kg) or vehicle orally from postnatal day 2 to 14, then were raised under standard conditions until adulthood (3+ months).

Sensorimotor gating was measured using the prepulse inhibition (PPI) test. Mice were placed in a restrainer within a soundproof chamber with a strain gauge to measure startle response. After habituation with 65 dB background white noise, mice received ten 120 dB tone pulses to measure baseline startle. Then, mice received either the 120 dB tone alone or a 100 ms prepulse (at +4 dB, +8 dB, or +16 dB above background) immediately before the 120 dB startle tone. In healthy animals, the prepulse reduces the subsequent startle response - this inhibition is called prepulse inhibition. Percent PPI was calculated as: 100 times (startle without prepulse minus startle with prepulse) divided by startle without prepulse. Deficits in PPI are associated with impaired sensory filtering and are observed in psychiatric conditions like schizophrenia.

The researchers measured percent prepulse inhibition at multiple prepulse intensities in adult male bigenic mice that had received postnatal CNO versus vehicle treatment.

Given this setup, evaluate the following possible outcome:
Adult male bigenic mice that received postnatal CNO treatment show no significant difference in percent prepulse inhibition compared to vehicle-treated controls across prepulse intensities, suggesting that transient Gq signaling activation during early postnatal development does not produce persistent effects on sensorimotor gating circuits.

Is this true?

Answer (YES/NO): NO